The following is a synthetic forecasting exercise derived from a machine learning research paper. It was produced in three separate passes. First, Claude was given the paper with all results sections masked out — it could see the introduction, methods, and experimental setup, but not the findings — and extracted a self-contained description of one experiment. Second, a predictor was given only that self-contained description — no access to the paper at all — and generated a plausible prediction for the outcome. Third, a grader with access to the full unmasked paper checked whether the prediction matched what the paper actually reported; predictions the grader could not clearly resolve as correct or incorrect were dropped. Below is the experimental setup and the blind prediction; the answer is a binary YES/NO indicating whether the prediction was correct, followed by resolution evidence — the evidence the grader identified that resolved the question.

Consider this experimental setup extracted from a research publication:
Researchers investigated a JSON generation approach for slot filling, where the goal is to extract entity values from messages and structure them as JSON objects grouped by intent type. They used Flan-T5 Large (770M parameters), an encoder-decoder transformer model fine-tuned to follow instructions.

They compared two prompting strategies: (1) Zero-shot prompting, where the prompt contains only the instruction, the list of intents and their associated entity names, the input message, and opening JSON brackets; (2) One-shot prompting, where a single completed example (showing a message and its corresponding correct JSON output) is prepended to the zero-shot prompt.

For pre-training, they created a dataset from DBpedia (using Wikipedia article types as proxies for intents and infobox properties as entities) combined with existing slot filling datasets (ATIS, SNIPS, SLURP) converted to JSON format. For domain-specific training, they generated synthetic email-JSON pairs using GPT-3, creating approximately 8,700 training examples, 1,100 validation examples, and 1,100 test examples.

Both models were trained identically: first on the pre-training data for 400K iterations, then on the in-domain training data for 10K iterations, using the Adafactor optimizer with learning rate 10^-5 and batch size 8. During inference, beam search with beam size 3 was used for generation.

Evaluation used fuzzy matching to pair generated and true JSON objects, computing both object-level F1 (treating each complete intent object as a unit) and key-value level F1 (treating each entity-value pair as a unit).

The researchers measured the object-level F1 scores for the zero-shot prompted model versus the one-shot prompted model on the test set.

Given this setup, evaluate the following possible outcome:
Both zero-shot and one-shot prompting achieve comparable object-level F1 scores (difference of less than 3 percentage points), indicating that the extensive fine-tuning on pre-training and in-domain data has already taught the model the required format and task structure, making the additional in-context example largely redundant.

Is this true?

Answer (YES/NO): YES